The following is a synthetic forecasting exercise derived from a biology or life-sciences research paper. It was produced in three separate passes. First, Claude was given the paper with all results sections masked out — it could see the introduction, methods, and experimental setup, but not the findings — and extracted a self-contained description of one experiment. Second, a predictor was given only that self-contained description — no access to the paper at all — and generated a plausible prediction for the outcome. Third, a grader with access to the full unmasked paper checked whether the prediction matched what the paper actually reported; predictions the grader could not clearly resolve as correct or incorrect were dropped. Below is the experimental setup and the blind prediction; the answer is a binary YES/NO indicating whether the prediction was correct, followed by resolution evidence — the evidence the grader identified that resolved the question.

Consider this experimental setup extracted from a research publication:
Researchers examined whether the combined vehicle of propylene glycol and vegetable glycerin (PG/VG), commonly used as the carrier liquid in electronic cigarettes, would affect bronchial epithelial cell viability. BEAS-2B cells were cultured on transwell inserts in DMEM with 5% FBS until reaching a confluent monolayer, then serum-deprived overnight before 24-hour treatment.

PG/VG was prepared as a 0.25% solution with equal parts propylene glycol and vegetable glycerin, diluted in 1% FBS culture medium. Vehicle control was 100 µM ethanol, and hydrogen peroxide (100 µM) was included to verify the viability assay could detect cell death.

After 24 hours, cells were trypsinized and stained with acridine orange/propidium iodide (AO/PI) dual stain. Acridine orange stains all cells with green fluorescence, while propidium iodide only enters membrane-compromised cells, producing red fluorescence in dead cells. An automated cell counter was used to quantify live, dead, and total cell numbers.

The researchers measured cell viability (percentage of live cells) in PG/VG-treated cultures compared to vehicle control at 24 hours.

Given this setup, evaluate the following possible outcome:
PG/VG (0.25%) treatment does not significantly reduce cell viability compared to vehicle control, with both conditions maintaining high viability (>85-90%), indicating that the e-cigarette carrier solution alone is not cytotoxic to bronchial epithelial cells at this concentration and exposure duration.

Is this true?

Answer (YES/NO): YES